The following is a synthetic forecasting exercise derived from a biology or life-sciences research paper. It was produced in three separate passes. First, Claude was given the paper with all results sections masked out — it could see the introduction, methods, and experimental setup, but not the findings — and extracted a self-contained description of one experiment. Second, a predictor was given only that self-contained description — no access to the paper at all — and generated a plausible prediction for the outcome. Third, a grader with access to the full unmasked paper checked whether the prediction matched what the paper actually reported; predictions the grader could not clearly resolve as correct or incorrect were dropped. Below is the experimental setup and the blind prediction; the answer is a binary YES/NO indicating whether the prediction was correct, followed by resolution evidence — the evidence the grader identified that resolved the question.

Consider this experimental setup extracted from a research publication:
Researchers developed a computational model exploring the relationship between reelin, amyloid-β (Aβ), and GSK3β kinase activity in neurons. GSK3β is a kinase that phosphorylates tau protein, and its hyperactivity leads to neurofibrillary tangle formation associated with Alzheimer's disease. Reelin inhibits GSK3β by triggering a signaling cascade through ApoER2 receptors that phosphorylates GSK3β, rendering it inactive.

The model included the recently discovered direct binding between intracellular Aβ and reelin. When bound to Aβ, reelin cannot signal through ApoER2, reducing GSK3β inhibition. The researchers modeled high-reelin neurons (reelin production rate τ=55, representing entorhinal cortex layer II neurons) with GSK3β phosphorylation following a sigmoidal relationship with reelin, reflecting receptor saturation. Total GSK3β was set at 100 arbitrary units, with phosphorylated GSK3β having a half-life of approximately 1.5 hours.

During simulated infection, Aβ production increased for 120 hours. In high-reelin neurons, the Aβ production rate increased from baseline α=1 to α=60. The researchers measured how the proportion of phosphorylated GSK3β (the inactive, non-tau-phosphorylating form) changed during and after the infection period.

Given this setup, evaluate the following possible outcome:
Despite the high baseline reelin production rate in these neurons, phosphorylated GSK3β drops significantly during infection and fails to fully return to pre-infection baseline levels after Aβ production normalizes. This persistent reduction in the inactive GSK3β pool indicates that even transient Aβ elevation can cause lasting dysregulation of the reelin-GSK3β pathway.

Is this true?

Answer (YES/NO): NO